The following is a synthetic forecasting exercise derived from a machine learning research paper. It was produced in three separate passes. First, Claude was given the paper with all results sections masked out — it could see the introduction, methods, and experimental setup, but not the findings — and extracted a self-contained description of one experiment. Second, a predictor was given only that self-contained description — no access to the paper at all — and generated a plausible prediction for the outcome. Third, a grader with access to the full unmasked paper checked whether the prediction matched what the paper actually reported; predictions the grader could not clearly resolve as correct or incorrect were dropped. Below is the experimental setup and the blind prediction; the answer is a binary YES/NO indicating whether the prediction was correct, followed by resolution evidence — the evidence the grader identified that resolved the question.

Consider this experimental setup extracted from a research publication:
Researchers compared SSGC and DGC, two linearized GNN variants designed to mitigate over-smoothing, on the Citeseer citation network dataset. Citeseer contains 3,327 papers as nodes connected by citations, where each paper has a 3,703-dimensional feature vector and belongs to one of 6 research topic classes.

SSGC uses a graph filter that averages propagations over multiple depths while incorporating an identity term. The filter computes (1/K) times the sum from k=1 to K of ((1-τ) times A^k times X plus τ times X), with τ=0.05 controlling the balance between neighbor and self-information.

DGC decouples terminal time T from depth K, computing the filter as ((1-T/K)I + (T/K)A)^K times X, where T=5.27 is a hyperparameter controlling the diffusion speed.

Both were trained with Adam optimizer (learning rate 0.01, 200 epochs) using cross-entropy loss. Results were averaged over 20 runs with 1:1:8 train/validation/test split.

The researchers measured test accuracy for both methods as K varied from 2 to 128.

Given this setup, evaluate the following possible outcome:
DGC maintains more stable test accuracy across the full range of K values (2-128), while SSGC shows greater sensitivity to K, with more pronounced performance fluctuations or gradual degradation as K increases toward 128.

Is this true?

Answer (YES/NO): NO